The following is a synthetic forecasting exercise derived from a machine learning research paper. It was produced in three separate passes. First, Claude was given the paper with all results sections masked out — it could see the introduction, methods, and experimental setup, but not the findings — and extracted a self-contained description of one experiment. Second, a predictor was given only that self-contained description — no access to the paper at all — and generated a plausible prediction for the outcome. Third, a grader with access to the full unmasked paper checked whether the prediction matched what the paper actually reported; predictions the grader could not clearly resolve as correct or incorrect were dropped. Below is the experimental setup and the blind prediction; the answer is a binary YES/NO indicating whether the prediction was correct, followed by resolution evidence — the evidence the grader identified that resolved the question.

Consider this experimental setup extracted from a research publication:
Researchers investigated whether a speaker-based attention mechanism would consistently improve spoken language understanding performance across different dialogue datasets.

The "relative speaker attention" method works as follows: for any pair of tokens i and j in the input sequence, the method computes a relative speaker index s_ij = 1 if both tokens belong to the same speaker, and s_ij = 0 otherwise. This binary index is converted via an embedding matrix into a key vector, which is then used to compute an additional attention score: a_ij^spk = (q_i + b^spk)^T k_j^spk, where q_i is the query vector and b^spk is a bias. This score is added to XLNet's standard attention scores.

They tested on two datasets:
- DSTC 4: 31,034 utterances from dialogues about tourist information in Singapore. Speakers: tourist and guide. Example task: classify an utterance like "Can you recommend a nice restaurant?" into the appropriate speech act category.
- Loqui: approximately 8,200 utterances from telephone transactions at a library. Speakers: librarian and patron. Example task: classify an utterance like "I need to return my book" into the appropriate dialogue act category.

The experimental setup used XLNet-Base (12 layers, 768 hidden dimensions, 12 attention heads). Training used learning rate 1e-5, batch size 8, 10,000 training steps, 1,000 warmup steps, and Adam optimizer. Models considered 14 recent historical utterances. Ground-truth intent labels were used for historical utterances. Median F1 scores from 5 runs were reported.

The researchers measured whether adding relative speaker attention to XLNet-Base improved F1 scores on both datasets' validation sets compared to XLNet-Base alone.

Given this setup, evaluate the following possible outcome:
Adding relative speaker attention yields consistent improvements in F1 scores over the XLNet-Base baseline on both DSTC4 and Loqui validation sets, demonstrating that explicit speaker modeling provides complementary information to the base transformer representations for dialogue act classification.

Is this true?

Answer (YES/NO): NO